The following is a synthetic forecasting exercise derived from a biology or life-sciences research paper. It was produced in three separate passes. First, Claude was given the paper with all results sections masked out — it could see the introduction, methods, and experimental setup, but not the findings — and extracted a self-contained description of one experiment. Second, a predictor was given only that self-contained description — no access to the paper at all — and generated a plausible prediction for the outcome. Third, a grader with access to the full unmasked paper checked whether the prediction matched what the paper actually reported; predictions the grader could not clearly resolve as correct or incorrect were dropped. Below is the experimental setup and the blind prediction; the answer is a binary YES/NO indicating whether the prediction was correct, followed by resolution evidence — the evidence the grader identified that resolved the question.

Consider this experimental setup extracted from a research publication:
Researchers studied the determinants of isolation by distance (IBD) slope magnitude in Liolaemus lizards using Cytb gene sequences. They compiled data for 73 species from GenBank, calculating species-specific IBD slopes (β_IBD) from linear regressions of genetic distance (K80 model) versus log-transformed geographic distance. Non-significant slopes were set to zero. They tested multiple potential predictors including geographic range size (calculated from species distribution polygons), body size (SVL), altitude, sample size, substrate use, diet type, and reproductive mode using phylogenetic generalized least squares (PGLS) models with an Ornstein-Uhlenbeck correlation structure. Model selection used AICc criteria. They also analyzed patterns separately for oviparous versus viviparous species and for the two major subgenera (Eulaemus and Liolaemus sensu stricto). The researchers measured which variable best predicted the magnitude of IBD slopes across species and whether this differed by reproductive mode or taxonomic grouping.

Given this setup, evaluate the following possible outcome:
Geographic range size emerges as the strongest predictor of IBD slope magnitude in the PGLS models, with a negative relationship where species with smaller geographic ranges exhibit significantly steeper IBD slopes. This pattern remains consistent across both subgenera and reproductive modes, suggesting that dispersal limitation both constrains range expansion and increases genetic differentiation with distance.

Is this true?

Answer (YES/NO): NO